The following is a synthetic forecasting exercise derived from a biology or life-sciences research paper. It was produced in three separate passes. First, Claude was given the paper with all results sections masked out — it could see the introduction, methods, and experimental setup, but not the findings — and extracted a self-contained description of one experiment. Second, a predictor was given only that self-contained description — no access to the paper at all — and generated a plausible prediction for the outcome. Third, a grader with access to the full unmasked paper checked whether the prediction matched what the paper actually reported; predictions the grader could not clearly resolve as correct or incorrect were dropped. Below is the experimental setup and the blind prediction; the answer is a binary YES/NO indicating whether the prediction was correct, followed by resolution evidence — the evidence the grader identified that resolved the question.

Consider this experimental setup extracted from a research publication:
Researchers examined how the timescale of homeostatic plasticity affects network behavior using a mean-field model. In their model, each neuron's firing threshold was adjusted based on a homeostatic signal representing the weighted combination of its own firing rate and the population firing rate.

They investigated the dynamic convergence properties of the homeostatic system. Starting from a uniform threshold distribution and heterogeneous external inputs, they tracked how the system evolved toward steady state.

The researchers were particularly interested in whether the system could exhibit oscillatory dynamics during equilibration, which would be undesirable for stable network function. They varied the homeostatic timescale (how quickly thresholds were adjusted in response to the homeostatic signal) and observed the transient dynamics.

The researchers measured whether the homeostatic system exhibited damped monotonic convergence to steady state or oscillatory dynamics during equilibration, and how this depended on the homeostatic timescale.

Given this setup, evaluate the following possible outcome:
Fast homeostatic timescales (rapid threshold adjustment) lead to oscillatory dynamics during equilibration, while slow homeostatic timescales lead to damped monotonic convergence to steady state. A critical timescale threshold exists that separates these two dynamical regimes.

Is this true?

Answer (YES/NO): YES